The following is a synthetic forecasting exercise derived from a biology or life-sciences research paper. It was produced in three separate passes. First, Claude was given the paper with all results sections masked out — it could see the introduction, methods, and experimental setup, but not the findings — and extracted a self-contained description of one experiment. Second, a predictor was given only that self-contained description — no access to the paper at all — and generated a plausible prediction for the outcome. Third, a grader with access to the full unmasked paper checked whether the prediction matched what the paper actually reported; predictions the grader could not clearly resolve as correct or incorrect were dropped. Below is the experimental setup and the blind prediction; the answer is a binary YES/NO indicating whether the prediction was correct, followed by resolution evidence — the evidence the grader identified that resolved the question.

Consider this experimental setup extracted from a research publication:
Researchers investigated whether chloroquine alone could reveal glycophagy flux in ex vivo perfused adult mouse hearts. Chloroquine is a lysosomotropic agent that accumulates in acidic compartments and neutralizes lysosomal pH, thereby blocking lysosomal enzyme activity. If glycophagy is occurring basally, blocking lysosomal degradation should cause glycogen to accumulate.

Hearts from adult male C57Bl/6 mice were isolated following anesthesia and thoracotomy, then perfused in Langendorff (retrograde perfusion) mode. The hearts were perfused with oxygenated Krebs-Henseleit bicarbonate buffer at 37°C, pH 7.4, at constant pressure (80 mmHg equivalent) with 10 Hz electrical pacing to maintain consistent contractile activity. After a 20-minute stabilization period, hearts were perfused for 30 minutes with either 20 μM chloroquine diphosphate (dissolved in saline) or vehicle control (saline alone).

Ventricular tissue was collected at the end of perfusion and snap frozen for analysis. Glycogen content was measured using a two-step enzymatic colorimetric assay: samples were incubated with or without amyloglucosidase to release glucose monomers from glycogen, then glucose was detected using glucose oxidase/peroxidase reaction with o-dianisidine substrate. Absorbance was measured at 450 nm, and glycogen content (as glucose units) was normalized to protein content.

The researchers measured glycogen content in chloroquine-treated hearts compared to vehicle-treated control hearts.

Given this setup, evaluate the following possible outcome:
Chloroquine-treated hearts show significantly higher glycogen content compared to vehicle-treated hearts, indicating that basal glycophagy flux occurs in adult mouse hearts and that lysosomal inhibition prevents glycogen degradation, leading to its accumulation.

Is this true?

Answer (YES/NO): NO